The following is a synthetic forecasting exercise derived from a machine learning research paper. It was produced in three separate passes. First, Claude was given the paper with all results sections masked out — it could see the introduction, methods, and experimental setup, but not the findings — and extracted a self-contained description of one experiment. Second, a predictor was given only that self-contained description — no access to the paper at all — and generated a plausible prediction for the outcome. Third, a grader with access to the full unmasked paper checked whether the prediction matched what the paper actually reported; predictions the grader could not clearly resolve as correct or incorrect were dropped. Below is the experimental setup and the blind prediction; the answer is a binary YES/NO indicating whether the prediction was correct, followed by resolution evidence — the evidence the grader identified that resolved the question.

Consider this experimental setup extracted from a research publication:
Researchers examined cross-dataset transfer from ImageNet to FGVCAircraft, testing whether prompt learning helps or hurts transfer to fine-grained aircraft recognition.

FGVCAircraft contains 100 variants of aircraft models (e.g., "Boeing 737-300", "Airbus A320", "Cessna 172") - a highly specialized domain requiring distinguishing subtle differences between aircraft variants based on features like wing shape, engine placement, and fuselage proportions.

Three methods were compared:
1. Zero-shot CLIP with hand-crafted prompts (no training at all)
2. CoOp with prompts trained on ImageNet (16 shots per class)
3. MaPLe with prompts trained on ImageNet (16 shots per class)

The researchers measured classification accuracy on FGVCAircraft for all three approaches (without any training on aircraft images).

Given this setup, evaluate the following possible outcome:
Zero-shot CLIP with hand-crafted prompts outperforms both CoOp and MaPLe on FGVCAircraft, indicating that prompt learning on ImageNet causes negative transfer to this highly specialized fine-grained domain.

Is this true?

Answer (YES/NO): YES